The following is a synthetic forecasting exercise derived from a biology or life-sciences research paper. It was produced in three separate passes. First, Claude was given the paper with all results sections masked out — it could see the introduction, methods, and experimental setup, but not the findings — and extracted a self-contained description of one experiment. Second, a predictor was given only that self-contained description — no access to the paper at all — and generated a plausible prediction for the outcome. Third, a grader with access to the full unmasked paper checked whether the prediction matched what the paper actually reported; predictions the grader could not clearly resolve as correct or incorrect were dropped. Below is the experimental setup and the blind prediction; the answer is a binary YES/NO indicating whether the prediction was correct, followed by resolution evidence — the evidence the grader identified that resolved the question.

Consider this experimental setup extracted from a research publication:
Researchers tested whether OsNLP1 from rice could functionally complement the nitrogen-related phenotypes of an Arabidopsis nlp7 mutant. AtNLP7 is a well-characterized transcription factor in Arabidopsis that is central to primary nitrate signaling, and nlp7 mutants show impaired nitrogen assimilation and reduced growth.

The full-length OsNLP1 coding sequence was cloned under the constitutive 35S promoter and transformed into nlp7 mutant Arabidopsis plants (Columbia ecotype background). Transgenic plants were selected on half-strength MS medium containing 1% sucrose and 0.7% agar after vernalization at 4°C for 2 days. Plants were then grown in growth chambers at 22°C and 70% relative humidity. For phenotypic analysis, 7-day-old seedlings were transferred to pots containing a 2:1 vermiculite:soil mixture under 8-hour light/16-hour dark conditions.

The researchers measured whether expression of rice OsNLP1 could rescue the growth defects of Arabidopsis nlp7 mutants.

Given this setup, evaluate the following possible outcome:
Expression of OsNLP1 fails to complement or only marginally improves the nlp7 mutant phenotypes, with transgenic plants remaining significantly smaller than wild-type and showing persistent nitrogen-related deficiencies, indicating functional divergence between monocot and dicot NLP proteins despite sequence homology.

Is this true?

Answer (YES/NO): NO